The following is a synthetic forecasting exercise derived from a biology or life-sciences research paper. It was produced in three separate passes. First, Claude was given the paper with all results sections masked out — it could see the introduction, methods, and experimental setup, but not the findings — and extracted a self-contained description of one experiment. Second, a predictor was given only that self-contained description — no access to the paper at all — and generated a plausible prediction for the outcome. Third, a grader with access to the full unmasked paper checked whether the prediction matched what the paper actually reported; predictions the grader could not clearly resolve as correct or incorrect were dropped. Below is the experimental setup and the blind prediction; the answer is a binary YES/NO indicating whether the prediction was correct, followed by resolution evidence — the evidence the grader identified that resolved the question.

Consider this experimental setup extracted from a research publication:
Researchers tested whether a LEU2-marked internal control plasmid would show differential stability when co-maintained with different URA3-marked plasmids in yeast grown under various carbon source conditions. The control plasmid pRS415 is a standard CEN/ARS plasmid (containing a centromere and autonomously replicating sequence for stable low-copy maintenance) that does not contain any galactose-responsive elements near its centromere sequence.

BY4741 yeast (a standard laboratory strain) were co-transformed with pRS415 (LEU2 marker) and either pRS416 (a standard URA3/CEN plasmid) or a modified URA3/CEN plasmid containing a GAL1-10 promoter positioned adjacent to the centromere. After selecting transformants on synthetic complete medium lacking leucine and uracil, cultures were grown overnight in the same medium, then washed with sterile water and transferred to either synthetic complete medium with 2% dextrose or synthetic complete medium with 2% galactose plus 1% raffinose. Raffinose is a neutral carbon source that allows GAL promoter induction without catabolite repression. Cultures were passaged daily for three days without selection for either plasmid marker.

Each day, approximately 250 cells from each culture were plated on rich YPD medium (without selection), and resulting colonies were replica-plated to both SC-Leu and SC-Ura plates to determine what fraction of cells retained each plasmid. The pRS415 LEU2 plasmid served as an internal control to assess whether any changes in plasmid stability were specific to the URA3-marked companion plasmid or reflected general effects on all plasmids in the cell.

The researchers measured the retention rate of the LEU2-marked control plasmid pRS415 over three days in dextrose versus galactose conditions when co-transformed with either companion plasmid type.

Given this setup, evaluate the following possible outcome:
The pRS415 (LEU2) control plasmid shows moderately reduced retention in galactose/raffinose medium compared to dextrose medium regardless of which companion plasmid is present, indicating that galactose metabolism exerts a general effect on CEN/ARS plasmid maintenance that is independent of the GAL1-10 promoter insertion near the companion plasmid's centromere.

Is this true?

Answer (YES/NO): NO